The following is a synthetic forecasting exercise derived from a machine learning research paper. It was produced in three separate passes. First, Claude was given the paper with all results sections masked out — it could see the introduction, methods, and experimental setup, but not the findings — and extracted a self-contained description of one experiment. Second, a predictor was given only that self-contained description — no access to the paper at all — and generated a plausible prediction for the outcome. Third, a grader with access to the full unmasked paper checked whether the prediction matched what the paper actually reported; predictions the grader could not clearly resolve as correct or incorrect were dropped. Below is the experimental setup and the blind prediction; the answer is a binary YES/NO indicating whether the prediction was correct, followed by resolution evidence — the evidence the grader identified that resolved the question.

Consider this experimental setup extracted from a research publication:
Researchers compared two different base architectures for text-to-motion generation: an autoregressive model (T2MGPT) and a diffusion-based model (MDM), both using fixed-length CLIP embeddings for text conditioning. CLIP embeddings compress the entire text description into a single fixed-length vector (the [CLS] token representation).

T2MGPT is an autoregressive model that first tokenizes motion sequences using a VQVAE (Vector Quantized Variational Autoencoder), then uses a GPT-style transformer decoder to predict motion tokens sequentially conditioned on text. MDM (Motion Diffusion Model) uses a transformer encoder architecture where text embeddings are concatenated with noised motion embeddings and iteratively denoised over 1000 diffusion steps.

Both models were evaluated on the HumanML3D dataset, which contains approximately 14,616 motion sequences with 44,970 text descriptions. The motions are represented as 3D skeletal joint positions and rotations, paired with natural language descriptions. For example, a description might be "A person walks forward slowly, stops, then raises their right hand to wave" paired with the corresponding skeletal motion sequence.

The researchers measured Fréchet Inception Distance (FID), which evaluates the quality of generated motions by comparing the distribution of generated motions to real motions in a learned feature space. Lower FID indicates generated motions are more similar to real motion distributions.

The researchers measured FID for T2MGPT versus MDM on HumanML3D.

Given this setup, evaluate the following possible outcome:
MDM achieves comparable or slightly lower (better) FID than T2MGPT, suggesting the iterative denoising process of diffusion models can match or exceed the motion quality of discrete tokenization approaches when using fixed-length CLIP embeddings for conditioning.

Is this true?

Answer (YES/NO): NO